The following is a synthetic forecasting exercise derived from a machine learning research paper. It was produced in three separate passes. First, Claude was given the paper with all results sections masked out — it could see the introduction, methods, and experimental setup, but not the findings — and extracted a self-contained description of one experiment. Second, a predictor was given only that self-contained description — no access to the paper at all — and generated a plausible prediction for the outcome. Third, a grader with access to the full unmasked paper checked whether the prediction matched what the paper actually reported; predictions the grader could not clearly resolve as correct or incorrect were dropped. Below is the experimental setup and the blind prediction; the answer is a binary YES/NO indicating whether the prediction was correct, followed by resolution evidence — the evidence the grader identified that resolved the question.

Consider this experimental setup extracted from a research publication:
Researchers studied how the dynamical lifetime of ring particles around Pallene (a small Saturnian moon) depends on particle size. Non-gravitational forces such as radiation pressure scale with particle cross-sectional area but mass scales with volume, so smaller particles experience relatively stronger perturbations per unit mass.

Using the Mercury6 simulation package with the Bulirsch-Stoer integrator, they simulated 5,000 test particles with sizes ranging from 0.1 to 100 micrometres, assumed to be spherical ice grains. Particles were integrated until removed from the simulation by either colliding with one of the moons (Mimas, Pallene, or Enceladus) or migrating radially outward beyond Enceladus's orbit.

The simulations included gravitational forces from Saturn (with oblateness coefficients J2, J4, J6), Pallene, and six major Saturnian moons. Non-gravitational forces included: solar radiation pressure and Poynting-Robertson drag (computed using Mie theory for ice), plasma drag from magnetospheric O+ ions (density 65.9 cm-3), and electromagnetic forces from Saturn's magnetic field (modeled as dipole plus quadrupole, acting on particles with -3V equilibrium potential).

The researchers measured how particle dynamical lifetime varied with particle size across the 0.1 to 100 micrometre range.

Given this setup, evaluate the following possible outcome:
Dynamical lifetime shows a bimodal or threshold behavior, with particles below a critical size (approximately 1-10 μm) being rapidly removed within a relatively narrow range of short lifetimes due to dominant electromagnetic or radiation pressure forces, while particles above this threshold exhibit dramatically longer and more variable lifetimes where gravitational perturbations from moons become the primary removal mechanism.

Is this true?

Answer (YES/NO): NO